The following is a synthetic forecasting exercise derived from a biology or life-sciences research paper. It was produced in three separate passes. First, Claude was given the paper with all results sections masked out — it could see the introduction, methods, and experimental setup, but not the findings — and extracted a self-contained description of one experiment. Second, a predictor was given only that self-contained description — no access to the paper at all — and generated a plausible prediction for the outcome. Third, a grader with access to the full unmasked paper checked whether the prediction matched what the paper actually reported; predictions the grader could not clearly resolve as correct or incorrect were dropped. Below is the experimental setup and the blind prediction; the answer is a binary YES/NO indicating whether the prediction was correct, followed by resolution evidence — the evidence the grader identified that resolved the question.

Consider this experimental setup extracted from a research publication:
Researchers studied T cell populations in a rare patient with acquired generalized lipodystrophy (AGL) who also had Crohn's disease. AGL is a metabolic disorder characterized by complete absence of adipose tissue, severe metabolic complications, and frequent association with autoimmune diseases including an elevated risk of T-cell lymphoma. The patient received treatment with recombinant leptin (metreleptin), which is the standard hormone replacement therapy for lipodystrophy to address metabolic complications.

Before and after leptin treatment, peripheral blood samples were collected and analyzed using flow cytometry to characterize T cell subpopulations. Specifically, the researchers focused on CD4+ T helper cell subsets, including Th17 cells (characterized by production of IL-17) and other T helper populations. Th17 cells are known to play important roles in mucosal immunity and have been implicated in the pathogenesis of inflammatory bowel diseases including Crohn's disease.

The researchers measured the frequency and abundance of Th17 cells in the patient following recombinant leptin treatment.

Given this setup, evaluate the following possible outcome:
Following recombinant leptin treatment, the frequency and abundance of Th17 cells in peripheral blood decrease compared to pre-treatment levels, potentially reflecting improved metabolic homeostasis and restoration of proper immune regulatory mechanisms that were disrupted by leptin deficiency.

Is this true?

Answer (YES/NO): NO